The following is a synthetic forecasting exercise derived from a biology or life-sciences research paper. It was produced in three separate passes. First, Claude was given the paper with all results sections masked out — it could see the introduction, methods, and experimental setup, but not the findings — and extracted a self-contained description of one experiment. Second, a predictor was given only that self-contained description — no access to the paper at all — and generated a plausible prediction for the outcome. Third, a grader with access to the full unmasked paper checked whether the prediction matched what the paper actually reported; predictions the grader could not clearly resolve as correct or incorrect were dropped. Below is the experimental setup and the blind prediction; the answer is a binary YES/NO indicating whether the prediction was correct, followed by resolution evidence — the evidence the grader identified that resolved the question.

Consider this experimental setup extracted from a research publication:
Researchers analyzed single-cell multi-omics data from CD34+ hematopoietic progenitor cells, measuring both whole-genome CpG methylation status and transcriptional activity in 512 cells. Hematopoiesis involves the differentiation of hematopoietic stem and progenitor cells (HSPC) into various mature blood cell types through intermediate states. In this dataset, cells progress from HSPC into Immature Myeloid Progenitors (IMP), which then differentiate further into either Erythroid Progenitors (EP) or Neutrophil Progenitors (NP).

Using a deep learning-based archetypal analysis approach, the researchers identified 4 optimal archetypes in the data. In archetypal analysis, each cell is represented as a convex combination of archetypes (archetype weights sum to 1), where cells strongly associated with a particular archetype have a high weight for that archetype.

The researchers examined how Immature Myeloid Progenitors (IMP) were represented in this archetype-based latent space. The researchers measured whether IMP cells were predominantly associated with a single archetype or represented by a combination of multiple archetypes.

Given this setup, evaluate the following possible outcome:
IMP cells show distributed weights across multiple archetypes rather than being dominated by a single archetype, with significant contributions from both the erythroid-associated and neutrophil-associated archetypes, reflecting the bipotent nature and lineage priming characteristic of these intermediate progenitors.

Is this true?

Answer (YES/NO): YES